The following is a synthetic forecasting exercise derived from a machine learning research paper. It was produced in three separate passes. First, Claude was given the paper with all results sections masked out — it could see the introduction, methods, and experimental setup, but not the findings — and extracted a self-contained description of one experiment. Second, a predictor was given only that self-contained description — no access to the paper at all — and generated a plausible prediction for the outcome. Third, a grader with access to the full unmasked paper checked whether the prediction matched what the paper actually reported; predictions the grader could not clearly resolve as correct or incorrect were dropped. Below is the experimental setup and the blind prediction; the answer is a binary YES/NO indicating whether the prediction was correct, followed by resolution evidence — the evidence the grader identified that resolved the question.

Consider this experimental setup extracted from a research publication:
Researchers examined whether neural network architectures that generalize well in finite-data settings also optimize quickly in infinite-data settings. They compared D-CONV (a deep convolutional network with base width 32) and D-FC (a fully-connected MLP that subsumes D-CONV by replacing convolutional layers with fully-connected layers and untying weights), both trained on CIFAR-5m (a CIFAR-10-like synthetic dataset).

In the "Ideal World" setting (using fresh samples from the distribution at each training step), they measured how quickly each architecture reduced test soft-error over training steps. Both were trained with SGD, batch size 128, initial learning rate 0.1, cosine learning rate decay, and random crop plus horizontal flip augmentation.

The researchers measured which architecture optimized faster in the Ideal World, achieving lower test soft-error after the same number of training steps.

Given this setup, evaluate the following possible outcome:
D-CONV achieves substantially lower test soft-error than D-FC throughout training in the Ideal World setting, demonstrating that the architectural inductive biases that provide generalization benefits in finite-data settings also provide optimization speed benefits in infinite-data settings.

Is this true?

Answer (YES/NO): YES